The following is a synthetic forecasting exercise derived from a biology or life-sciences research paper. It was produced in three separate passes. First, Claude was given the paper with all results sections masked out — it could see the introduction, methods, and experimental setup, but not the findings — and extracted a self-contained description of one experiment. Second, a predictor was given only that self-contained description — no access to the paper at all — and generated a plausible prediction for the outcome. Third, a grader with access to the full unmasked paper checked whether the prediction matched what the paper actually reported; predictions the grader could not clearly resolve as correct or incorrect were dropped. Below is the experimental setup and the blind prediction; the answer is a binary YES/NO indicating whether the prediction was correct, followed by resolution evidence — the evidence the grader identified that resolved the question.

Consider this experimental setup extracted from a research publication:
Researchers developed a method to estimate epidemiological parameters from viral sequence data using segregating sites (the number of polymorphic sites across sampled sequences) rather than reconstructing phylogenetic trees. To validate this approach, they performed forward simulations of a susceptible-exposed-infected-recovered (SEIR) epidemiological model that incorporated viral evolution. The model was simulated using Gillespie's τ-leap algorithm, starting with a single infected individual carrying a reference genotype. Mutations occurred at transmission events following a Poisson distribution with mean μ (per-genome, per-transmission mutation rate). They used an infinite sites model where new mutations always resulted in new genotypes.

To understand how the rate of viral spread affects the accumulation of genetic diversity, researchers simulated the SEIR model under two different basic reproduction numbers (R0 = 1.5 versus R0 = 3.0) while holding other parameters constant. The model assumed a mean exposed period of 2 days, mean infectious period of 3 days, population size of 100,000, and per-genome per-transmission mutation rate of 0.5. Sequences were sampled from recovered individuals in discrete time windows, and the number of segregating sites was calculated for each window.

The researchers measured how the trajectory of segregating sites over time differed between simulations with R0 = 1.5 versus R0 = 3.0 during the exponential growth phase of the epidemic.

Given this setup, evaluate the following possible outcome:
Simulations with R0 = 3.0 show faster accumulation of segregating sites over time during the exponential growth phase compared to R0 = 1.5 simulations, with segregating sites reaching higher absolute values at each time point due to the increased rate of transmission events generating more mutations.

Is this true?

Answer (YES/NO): YES